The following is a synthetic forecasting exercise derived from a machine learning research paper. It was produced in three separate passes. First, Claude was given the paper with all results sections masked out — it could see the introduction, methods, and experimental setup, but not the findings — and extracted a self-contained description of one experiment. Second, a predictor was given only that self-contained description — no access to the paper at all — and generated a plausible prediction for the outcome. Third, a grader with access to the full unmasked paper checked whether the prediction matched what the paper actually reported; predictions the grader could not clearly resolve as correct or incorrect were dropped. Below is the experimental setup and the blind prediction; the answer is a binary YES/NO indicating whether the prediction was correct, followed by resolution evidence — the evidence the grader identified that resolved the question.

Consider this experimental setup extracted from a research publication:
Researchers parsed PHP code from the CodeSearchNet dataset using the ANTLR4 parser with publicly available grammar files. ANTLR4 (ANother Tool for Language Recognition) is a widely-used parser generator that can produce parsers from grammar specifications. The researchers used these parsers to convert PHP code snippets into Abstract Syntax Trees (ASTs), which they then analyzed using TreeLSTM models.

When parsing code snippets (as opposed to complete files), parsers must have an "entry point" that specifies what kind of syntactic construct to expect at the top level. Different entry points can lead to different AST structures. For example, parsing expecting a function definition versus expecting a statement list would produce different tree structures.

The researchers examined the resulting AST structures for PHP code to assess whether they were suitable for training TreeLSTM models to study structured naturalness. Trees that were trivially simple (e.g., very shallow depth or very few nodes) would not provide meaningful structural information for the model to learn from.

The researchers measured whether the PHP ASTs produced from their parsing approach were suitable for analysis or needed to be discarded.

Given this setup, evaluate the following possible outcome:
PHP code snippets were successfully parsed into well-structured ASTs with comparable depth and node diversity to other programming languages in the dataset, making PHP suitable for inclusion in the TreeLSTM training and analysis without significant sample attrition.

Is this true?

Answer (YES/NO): NO